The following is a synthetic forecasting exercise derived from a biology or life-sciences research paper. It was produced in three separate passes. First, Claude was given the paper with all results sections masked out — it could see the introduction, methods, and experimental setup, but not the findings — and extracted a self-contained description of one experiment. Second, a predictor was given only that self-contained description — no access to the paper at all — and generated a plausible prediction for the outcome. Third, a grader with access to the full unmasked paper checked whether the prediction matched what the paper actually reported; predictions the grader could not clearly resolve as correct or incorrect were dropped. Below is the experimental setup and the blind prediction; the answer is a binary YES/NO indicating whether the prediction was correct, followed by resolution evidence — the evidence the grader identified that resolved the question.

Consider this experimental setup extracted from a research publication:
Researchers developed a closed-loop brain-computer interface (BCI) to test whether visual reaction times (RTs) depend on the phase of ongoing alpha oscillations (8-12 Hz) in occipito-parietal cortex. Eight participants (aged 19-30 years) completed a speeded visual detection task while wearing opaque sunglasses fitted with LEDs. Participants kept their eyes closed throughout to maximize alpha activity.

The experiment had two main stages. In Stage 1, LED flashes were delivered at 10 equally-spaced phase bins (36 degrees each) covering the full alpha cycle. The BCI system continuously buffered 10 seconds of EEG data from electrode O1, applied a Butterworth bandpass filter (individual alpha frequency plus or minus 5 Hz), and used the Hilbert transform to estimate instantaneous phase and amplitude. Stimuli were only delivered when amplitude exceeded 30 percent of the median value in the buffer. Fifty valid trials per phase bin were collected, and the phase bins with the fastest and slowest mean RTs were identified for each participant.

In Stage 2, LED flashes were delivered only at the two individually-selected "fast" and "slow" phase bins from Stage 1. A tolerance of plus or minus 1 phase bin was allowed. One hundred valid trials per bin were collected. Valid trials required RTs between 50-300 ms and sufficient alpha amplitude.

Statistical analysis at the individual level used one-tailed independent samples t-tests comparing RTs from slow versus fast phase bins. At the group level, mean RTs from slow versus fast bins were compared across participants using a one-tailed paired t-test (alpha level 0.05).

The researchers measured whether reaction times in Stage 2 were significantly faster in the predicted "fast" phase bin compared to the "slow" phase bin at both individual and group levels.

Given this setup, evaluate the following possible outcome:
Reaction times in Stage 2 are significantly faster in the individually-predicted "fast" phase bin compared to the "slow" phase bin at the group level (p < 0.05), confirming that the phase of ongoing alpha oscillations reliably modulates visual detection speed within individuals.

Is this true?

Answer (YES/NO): NO